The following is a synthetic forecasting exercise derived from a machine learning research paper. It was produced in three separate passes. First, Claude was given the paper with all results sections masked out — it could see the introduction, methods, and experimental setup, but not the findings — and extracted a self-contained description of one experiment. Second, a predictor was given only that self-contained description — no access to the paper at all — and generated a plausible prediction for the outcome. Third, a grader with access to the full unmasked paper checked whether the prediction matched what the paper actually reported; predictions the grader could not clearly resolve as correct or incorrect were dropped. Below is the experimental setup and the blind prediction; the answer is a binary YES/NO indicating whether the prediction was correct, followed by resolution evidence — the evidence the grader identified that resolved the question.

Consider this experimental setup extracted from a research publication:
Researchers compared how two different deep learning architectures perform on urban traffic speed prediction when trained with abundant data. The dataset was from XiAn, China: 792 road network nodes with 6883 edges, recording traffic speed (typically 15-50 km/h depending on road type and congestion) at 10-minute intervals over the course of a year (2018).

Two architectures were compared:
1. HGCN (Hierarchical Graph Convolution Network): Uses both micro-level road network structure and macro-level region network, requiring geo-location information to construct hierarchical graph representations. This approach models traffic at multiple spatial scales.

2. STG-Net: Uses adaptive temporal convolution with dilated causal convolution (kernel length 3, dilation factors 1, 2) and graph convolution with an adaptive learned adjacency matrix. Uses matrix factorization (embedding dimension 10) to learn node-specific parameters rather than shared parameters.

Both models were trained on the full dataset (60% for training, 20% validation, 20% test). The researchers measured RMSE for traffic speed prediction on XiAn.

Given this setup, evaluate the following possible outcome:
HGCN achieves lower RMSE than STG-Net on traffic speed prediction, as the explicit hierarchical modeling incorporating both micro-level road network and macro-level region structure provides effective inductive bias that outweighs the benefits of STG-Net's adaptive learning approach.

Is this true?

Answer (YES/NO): YES